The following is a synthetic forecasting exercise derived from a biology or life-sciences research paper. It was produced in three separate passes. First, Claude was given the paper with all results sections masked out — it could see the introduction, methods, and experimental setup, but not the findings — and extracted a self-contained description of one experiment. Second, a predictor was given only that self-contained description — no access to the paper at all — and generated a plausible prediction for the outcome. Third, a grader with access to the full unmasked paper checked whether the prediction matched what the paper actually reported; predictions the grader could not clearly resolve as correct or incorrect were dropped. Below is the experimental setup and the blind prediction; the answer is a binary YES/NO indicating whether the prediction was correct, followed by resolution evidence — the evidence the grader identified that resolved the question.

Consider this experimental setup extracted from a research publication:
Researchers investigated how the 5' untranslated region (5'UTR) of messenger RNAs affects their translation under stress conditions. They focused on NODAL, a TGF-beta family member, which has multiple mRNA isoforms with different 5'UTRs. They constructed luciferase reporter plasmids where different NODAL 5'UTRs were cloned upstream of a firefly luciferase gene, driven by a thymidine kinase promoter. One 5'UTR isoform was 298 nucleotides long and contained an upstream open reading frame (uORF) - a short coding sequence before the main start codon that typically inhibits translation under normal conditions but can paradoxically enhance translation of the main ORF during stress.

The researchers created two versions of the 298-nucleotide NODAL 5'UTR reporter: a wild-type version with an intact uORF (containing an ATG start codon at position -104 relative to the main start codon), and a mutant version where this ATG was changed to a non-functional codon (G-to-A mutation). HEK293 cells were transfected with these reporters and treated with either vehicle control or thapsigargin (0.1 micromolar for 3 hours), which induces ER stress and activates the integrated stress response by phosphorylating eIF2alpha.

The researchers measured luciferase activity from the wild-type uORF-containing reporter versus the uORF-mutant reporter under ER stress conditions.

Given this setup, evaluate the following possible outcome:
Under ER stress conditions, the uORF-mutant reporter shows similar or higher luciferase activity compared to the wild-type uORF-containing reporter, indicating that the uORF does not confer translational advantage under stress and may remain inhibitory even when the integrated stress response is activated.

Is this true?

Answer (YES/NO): NO